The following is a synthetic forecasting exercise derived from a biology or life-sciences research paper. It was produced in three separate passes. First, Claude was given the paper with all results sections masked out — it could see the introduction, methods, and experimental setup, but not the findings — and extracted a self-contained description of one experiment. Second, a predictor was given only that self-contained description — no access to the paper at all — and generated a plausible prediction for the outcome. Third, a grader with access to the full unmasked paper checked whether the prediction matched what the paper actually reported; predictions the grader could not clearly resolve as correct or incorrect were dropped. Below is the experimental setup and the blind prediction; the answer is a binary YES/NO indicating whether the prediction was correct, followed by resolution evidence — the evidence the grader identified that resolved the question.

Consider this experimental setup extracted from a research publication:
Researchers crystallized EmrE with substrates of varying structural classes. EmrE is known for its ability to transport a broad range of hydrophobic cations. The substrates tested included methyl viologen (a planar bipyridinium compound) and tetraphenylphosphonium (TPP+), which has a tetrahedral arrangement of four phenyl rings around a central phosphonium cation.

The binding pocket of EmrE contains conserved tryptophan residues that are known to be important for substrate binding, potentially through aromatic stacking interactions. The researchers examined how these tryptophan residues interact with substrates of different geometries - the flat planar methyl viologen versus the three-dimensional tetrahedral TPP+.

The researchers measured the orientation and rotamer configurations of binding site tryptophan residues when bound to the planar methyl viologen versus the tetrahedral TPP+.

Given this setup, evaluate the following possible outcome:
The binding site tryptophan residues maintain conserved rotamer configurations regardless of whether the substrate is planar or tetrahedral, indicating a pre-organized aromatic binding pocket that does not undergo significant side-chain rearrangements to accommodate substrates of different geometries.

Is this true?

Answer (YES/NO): NO